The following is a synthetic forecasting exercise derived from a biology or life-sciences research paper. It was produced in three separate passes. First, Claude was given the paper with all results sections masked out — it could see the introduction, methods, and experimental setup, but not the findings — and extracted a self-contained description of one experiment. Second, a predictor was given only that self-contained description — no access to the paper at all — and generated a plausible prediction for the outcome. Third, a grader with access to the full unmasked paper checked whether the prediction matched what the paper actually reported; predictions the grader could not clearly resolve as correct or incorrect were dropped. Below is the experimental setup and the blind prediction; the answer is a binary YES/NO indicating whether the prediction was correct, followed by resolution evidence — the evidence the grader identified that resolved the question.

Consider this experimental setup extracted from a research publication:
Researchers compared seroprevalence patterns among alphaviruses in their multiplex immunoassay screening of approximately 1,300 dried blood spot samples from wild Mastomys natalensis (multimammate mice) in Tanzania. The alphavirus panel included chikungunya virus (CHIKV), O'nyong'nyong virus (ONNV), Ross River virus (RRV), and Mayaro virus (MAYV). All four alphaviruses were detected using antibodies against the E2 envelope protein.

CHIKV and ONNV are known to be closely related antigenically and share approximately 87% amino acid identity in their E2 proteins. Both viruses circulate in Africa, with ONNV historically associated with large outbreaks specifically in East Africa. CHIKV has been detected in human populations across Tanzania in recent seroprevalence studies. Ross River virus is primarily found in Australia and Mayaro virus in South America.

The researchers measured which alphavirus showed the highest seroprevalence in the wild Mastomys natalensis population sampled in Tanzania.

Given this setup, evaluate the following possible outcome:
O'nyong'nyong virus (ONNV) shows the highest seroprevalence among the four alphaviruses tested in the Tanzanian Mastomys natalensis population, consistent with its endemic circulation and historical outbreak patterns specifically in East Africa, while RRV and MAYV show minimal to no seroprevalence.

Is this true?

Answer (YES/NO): NO